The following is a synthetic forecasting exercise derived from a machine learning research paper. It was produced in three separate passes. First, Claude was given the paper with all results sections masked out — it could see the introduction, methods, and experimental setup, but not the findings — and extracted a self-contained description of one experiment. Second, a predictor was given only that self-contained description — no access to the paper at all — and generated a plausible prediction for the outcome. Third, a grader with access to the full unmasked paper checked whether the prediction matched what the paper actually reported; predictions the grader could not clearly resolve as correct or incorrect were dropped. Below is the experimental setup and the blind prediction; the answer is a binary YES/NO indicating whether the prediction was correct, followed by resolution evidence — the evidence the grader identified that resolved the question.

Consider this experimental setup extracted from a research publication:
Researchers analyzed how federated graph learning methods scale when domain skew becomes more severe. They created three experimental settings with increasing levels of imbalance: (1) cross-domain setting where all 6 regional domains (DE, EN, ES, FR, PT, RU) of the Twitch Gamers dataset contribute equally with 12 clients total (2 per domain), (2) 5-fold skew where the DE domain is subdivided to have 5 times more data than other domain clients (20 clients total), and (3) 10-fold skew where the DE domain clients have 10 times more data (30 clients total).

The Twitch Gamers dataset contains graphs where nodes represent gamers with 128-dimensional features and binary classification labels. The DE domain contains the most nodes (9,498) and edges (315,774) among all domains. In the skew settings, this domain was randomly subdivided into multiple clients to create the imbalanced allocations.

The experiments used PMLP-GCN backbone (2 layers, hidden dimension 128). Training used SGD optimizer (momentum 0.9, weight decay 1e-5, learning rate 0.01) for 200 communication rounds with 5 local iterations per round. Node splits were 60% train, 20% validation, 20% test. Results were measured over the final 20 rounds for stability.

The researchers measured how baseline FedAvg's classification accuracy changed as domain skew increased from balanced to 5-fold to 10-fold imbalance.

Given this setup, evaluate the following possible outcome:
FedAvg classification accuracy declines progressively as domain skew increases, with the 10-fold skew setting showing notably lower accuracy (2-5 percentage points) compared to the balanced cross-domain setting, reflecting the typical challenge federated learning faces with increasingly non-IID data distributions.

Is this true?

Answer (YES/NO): NO